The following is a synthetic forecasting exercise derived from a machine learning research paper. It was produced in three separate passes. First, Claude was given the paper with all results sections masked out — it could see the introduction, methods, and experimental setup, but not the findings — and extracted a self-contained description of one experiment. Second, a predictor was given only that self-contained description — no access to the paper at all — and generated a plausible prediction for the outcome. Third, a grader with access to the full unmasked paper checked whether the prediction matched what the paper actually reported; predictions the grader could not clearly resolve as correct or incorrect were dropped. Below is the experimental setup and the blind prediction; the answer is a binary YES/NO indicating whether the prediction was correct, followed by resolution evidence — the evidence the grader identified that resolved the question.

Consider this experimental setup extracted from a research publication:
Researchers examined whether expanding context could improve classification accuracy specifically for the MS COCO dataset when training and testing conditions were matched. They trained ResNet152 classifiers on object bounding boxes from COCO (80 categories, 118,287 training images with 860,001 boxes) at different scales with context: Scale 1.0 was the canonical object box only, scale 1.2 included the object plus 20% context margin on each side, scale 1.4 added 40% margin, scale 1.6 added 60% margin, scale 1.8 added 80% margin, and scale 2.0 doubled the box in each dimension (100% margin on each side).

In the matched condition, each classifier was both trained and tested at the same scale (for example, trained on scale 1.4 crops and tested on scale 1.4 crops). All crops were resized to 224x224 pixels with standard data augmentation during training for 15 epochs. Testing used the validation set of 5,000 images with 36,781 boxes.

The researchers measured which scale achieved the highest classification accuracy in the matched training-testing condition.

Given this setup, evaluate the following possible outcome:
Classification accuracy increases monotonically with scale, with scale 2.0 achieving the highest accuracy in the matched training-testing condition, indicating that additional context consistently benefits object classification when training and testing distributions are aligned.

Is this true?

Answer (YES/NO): NO